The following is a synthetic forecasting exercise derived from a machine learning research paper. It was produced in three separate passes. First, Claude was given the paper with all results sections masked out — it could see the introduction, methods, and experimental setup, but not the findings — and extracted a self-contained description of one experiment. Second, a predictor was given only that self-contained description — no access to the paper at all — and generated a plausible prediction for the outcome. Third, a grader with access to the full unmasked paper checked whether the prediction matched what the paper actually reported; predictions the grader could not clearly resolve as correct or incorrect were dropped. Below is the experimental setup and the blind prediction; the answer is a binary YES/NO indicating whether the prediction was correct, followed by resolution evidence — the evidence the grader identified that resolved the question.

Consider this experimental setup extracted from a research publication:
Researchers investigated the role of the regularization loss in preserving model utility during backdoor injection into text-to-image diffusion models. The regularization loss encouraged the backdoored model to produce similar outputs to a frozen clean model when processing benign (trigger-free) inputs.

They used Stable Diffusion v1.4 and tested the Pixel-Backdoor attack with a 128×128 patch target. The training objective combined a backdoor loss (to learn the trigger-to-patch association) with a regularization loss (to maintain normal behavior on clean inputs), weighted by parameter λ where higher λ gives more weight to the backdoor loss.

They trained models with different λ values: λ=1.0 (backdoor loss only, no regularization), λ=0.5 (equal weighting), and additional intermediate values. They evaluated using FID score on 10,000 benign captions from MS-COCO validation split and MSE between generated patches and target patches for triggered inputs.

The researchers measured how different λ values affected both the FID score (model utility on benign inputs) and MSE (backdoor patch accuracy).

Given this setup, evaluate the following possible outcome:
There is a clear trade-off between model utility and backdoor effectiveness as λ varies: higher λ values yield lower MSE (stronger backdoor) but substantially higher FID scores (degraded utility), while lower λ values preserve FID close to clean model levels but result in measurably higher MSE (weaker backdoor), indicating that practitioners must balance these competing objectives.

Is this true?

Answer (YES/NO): NO